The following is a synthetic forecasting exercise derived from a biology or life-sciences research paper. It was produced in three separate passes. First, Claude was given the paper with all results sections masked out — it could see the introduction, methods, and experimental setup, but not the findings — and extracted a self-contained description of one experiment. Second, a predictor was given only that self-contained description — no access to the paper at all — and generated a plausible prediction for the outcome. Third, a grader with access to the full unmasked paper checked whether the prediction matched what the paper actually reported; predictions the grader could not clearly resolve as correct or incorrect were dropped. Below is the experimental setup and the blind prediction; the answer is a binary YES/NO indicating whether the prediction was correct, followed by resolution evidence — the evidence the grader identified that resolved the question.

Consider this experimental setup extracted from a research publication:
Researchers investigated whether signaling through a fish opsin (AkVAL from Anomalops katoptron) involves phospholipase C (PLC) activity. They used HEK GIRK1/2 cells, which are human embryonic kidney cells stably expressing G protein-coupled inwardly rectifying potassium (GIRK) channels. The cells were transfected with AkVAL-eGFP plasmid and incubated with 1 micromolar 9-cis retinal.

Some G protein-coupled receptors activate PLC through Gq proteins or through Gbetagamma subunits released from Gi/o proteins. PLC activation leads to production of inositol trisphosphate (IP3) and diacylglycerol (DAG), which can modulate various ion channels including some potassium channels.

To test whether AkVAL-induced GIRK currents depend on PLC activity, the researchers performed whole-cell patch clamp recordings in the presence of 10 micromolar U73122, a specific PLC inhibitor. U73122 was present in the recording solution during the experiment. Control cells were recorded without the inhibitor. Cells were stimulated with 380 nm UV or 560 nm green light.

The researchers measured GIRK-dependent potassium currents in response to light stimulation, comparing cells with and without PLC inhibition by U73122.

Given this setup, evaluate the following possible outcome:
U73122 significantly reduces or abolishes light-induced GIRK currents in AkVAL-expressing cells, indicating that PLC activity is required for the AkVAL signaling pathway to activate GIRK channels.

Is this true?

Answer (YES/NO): NO